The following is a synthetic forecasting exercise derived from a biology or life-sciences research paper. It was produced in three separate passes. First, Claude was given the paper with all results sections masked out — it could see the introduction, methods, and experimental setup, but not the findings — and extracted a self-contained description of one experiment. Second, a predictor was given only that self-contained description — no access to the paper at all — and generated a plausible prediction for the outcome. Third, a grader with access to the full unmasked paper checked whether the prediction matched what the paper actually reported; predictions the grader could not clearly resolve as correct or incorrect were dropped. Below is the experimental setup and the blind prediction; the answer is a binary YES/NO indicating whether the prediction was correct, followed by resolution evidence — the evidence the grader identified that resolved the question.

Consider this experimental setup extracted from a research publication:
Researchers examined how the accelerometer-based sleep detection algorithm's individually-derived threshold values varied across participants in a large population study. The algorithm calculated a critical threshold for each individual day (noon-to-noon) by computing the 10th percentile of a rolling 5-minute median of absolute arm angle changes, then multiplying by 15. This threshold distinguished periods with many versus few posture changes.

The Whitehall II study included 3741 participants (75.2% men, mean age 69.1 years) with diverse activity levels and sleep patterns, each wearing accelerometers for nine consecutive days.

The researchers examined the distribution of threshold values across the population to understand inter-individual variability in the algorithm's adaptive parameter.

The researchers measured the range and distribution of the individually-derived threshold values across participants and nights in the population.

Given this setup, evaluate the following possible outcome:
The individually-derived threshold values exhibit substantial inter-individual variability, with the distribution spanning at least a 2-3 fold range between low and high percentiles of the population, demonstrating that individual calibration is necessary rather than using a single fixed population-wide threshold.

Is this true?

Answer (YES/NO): YES